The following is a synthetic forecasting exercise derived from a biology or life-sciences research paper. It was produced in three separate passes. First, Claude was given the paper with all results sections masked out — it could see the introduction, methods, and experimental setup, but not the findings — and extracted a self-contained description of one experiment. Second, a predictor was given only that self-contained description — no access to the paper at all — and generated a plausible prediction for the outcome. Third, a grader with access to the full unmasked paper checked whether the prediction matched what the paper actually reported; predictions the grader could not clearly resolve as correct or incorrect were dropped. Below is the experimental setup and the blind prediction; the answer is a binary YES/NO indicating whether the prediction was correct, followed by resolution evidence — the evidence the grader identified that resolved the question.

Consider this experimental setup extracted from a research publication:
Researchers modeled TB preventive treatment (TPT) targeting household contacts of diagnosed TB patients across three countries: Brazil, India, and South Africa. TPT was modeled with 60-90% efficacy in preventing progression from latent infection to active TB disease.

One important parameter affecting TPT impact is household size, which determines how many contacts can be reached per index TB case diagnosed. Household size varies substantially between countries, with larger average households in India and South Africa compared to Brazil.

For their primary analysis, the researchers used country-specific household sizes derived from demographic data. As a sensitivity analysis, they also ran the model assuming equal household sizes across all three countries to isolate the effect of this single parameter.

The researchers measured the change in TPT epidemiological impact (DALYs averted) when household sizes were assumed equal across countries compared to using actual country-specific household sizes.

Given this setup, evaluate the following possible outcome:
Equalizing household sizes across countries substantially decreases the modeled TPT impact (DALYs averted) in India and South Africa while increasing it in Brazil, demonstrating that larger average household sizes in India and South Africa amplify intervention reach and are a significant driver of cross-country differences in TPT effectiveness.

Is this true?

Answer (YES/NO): NO